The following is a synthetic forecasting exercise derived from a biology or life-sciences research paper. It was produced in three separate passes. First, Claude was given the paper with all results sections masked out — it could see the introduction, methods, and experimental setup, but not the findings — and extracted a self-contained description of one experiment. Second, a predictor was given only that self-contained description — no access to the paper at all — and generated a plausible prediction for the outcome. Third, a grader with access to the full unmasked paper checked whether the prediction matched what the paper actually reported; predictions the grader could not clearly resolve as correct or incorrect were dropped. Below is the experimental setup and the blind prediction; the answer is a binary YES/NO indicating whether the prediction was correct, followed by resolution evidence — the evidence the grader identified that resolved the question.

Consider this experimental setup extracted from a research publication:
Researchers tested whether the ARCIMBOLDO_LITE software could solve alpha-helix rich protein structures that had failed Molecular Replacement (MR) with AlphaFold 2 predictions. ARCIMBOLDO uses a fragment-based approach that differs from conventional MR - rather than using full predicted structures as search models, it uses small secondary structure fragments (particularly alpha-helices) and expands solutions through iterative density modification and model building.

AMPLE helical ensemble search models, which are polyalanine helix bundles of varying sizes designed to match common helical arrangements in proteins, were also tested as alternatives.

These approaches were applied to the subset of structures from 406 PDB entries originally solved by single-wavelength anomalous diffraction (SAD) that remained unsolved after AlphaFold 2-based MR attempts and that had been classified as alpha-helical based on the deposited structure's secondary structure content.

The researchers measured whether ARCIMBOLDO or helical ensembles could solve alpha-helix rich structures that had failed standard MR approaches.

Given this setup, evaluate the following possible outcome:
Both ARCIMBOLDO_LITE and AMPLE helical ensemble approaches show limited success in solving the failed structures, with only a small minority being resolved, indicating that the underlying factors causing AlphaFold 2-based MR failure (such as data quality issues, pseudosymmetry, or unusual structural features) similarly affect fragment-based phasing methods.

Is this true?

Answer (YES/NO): NO